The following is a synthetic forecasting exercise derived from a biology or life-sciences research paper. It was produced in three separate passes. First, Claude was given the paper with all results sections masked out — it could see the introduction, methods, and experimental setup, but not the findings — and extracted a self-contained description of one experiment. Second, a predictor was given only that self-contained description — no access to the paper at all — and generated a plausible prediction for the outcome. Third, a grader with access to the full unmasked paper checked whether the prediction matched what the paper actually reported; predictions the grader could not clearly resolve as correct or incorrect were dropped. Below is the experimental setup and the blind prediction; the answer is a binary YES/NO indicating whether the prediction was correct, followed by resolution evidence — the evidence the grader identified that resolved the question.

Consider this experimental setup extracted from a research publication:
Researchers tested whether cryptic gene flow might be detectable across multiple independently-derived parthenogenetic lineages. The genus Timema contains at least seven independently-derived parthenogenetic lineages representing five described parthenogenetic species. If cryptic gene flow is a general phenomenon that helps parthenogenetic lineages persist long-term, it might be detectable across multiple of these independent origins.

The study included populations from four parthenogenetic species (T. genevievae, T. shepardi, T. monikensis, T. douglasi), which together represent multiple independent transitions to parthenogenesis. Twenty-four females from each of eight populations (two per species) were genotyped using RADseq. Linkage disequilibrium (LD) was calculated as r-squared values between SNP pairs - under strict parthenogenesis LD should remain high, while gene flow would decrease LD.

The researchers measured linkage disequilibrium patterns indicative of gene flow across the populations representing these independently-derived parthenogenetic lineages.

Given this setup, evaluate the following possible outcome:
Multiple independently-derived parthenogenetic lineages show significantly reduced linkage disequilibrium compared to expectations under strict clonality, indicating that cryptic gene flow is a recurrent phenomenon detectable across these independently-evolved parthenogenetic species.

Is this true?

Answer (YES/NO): NO